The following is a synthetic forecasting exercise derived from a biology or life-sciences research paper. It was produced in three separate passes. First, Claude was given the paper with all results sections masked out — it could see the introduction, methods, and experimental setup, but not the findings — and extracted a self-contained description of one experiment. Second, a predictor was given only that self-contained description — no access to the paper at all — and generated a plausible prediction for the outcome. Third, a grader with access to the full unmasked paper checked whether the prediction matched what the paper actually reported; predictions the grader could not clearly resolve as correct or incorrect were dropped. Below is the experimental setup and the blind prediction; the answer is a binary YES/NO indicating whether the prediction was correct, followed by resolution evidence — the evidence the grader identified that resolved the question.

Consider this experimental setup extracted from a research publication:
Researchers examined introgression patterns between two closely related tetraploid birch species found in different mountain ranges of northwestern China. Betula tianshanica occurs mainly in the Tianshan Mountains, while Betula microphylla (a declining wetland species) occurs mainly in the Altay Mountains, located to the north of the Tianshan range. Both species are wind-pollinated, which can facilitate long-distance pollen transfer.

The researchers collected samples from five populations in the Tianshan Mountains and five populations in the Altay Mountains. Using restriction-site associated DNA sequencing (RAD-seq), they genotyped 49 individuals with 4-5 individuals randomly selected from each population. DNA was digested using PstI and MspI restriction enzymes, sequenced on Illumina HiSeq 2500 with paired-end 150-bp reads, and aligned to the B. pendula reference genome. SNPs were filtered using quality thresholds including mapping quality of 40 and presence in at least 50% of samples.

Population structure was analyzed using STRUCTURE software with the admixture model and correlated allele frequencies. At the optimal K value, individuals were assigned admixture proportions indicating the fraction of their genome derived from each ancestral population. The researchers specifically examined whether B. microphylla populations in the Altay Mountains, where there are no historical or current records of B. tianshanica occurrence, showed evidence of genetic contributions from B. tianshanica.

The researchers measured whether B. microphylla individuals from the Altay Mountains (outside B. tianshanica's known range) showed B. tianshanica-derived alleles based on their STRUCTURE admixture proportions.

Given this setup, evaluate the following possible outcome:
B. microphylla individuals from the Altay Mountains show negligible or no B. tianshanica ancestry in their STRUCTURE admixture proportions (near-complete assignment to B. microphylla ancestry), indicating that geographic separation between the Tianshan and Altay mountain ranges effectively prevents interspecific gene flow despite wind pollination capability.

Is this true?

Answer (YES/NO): NO